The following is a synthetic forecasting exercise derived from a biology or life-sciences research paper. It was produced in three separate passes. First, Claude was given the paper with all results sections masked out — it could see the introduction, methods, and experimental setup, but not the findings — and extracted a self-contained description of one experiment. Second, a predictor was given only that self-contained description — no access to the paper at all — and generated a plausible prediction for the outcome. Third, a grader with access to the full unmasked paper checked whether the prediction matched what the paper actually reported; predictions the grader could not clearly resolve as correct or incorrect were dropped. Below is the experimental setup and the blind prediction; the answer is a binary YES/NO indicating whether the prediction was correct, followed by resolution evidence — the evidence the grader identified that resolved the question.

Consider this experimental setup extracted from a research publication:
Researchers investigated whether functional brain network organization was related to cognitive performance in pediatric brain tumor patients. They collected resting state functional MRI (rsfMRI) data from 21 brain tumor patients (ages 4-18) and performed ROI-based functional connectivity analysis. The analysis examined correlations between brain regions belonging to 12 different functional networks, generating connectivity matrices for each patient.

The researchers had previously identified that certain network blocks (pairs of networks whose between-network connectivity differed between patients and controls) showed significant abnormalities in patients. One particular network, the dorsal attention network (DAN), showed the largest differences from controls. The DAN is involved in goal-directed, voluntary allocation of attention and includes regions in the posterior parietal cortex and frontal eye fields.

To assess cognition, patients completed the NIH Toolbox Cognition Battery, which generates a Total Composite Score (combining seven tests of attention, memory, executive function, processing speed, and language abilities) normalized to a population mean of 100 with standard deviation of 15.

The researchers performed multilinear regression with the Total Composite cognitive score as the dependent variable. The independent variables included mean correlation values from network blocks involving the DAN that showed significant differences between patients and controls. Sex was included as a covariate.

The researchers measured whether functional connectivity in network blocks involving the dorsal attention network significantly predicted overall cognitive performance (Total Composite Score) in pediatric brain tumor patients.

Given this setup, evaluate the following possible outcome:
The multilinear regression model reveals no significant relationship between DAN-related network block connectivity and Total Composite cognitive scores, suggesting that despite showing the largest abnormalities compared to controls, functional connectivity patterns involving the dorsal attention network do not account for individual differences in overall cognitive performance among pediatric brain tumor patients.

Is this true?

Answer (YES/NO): NO